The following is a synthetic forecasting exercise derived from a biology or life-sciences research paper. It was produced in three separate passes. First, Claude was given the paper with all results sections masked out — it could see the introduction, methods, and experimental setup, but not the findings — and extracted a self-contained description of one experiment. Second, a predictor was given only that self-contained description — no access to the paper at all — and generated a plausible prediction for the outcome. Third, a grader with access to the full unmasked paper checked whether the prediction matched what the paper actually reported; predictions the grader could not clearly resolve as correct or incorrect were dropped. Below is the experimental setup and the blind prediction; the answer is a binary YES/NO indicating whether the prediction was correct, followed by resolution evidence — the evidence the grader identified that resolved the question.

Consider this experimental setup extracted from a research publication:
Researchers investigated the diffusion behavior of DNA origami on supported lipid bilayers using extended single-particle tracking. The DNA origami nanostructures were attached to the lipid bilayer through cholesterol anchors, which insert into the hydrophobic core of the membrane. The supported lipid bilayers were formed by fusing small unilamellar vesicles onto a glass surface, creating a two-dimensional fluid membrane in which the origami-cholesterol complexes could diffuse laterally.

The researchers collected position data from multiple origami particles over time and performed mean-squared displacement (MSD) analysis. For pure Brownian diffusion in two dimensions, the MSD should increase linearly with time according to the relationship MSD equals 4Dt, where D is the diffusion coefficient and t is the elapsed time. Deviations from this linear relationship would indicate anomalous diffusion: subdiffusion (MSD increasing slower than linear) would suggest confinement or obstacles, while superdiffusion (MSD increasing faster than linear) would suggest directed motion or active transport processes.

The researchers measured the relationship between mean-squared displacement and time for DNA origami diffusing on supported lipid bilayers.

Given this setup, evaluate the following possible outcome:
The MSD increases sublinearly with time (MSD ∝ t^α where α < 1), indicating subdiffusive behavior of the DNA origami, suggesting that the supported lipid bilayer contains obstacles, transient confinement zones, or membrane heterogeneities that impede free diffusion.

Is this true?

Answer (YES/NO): NO